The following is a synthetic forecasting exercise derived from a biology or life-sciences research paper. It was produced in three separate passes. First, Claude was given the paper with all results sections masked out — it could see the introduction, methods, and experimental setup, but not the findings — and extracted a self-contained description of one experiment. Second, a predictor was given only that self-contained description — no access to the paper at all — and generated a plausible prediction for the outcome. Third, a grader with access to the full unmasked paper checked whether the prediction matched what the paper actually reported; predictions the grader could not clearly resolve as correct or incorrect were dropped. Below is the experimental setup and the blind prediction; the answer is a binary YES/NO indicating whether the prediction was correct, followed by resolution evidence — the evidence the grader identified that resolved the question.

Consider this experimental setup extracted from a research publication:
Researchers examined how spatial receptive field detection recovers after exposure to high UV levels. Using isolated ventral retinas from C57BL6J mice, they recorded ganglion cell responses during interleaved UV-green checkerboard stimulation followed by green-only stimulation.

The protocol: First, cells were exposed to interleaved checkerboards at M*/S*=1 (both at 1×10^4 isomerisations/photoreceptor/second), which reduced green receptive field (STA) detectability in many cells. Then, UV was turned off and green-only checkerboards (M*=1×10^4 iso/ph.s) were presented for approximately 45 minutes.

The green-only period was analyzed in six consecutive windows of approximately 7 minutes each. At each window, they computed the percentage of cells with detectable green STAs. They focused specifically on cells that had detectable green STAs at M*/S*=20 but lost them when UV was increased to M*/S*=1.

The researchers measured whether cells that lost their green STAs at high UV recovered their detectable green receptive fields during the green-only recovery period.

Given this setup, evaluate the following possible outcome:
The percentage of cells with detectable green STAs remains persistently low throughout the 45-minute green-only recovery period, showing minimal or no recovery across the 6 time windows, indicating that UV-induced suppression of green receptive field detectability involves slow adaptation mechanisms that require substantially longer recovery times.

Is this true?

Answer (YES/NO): NO